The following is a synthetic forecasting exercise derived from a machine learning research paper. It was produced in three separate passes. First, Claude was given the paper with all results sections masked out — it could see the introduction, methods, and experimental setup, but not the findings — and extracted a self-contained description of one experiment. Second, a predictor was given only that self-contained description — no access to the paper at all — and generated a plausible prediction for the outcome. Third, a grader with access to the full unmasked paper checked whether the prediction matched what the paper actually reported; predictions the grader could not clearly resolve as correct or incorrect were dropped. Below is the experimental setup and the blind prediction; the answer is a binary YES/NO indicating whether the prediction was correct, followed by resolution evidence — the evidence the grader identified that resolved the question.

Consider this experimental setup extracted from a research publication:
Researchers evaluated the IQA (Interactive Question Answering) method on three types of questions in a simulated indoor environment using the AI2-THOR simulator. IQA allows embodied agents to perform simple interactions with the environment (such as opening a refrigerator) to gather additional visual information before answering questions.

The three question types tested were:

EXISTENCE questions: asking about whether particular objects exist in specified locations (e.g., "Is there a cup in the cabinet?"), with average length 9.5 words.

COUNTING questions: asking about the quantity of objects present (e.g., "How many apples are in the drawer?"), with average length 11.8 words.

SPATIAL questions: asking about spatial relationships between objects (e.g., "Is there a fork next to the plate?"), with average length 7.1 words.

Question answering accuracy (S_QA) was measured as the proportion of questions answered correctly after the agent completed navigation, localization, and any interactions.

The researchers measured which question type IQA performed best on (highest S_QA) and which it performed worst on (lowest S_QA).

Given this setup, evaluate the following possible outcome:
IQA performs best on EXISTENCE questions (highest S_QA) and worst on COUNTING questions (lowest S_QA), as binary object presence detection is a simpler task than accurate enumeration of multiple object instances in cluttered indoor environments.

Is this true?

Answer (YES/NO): NO